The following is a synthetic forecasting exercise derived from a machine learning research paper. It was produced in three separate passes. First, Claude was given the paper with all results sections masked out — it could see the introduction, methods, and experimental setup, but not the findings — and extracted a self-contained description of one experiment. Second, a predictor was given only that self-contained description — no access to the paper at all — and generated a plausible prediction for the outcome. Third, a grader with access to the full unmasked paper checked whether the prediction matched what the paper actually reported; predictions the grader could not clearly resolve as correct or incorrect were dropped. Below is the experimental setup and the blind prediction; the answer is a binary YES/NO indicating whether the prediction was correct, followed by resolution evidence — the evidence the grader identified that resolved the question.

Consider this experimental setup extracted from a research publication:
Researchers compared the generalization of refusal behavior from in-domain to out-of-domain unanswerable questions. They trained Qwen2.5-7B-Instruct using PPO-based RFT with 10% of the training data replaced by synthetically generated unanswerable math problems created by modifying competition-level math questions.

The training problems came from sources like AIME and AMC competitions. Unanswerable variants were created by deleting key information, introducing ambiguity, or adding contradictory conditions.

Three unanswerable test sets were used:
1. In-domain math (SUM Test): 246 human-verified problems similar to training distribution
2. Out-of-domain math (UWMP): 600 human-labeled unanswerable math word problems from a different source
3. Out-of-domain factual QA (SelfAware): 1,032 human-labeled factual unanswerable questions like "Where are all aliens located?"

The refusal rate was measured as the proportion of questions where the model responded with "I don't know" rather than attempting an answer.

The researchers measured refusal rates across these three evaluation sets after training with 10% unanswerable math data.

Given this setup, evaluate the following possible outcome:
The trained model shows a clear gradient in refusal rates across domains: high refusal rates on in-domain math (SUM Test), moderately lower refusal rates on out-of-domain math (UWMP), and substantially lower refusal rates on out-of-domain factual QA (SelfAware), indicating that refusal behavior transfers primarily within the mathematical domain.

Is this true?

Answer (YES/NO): NO